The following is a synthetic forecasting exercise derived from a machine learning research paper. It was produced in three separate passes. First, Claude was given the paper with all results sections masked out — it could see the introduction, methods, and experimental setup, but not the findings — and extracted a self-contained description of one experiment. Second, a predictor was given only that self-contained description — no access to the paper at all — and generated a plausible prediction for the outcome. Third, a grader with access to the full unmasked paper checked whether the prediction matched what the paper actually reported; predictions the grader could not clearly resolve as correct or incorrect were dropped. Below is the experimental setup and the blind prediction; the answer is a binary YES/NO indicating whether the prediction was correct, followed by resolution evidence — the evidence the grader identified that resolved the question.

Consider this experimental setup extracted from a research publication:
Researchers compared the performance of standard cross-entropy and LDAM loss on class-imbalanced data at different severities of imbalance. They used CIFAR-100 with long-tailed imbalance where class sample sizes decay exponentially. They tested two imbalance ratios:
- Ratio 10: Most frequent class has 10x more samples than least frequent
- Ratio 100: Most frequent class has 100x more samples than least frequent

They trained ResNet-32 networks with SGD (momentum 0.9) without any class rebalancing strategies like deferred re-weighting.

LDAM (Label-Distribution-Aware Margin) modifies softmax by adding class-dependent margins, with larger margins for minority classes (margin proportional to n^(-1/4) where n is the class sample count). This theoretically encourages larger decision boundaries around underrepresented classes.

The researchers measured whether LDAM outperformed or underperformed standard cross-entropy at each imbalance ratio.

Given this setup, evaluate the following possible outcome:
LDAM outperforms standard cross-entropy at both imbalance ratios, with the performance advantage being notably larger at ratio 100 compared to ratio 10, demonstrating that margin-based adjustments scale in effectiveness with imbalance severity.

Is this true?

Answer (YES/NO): NO